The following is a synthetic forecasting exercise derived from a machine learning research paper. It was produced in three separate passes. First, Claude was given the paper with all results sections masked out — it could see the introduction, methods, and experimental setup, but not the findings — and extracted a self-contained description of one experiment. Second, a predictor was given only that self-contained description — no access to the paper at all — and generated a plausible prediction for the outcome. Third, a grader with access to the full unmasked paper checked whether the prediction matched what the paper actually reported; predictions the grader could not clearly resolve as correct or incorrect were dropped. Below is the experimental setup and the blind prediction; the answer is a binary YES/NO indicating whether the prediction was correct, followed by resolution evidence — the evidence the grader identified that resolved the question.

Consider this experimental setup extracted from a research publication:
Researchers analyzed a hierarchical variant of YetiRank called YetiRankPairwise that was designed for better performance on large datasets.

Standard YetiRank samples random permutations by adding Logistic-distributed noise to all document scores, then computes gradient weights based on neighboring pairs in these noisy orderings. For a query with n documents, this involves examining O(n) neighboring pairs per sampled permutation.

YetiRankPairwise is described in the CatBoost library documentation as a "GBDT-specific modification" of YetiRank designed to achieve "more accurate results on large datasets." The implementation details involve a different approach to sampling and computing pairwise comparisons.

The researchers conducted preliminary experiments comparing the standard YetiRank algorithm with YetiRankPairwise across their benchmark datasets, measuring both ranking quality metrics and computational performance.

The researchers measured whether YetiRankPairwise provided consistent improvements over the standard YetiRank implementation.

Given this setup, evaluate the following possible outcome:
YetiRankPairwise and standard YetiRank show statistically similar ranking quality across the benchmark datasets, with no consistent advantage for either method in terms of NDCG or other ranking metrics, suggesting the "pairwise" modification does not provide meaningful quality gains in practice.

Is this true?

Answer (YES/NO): YES